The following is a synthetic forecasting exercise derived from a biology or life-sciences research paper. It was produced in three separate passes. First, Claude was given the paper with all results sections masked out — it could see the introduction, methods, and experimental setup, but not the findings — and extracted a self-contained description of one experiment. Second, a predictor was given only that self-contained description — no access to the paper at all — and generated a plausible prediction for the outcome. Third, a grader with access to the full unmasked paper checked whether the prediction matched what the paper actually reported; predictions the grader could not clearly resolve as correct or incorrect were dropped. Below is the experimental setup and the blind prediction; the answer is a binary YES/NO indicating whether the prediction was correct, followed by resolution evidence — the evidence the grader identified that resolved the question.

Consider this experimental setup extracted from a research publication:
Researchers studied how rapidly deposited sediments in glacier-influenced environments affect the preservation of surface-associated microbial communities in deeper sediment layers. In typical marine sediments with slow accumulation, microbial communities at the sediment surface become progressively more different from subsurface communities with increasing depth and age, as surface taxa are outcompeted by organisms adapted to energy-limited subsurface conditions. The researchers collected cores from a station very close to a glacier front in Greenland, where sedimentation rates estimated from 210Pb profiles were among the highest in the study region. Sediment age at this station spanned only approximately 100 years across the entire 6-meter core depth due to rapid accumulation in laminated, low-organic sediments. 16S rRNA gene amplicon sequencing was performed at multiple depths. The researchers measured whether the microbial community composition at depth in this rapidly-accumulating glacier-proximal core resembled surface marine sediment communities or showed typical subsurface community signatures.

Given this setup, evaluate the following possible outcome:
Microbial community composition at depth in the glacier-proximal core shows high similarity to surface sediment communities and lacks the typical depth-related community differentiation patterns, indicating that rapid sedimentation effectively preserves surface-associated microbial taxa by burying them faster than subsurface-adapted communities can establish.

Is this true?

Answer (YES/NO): YES